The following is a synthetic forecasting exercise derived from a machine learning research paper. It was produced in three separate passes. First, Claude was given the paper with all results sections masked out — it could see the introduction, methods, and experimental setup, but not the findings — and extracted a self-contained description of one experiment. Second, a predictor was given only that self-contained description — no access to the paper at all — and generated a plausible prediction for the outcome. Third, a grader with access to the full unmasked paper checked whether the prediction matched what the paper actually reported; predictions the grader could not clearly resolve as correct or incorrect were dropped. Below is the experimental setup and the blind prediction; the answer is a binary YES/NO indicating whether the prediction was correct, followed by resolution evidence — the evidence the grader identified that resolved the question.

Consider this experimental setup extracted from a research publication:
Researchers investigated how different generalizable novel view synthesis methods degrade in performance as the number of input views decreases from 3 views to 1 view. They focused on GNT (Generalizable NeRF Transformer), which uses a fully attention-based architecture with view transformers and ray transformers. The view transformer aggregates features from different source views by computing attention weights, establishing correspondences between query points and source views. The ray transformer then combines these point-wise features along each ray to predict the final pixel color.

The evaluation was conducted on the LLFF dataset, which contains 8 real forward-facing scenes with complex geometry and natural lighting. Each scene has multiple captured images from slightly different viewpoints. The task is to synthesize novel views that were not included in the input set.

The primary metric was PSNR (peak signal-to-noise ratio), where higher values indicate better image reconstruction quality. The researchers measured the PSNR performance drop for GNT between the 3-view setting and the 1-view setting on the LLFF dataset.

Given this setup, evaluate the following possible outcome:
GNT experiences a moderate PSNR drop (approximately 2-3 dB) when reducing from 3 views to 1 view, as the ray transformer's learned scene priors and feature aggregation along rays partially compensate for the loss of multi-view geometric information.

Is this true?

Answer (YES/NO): NO